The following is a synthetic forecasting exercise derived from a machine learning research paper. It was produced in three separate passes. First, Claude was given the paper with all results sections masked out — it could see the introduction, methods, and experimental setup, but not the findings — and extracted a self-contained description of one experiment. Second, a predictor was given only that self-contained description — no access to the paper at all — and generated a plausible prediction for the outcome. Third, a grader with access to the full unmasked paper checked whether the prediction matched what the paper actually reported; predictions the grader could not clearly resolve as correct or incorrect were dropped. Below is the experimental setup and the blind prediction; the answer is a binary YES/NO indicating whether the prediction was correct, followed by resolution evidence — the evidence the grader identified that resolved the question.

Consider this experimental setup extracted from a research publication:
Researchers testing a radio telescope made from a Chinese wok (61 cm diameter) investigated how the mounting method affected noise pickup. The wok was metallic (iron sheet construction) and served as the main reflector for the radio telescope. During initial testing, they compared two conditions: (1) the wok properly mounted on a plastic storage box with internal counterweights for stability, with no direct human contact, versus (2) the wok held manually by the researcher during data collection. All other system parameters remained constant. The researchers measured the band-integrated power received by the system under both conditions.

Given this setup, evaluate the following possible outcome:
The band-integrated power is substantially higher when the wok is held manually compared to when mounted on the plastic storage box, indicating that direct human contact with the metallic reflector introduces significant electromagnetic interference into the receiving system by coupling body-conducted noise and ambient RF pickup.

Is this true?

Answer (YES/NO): YES